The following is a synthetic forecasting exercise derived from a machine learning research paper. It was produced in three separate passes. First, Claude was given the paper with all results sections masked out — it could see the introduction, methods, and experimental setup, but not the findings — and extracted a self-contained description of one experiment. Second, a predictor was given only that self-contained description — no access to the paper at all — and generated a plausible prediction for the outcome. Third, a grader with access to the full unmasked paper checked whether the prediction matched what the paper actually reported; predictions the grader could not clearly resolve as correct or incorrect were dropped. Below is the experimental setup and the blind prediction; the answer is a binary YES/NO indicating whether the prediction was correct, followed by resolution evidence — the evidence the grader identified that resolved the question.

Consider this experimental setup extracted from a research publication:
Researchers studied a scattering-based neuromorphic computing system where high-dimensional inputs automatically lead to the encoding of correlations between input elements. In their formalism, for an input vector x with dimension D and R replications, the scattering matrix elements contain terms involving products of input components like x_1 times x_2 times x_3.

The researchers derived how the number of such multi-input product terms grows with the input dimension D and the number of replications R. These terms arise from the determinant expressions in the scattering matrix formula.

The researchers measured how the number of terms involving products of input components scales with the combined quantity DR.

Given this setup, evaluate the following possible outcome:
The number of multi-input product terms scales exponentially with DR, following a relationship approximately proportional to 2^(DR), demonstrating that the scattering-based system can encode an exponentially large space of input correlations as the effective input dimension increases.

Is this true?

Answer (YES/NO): YES